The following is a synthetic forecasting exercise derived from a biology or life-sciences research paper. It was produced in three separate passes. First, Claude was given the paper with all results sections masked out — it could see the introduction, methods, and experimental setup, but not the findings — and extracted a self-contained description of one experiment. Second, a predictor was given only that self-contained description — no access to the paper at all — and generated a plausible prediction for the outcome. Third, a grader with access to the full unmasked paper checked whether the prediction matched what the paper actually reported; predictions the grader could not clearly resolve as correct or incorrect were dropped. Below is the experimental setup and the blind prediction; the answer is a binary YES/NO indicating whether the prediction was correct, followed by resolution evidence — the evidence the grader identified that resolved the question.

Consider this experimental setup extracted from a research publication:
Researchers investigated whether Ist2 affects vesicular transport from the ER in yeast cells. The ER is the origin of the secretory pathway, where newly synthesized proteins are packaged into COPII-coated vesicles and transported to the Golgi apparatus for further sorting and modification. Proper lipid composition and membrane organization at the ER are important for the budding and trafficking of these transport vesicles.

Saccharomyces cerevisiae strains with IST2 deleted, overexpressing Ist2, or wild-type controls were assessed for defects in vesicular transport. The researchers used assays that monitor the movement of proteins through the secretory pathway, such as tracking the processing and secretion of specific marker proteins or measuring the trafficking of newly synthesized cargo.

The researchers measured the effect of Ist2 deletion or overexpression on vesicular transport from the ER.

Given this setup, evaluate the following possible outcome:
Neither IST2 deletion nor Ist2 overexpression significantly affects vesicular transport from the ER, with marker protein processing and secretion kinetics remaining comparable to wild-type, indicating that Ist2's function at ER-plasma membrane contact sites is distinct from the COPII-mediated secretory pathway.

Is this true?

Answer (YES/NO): NO